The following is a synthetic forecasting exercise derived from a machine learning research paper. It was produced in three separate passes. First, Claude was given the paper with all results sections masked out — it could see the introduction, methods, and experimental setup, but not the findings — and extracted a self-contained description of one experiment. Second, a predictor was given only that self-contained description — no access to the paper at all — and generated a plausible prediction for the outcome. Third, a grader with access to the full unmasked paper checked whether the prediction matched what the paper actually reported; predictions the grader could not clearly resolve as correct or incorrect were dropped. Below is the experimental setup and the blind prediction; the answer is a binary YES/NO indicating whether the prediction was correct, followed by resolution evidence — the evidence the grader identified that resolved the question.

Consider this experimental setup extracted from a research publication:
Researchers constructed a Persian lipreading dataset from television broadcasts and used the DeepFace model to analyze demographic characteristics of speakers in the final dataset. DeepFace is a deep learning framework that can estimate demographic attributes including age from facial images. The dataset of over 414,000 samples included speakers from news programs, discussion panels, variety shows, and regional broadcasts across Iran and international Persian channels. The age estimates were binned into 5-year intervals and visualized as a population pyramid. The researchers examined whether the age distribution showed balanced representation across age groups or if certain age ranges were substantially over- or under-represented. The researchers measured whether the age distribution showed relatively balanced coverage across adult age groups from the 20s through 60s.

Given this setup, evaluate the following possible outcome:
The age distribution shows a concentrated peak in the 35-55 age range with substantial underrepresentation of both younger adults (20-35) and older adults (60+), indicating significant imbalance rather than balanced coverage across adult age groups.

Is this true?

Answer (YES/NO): NO